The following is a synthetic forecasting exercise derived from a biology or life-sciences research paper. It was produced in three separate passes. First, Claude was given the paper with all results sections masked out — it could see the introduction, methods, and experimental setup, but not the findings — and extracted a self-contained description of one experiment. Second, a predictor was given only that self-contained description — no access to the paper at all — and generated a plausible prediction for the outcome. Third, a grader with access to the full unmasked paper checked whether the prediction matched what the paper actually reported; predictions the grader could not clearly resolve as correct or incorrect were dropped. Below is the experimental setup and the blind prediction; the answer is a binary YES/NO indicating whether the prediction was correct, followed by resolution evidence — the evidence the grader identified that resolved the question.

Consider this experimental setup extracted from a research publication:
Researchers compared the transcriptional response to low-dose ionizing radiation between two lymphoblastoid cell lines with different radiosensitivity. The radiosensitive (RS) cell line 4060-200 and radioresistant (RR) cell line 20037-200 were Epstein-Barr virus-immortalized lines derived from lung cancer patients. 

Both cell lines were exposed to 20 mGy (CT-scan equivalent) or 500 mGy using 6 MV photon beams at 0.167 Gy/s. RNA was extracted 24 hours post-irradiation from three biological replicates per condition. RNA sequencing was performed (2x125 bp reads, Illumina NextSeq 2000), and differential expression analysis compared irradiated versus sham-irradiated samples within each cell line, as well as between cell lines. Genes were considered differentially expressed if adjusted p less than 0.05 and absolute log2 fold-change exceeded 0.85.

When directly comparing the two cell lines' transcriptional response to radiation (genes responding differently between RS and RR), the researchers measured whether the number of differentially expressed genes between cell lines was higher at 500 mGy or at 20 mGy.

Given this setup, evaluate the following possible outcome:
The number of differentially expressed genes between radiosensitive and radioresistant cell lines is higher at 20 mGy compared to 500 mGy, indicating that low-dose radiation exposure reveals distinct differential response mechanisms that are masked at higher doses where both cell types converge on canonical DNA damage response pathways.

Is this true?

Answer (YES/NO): NO